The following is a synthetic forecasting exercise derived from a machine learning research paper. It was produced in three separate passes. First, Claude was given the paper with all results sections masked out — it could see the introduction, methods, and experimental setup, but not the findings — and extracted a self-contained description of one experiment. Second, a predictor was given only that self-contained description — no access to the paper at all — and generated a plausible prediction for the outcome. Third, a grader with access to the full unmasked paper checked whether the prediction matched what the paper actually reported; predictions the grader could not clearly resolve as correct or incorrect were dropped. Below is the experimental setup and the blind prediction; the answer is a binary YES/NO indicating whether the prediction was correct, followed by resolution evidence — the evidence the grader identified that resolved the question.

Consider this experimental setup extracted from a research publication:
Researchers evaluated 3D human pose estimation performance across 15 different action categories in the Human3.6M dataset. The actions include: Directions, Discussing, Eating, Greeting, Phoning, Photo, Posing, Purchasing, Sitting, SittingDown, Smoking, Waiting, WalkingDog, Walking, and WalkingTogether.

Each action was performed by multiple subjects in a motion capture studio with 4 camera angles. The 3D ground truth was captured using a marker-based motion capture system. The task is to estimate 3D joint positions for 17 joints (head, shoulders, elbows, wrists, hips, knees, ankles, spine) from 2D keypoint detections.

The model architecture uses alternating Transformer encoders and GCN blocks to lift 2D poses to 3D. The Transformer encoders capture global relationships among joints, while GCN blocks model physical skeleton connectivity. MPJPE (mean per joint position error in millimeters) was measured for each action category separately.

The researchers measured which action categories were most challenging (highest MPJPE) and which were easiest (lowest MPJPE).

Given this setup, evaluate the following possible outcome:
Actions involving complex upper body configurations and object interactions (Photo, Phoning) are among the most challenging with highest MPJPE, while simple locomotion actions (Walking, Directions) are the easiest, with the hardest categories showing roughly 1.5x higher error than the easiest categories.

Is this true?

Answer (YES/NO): NO